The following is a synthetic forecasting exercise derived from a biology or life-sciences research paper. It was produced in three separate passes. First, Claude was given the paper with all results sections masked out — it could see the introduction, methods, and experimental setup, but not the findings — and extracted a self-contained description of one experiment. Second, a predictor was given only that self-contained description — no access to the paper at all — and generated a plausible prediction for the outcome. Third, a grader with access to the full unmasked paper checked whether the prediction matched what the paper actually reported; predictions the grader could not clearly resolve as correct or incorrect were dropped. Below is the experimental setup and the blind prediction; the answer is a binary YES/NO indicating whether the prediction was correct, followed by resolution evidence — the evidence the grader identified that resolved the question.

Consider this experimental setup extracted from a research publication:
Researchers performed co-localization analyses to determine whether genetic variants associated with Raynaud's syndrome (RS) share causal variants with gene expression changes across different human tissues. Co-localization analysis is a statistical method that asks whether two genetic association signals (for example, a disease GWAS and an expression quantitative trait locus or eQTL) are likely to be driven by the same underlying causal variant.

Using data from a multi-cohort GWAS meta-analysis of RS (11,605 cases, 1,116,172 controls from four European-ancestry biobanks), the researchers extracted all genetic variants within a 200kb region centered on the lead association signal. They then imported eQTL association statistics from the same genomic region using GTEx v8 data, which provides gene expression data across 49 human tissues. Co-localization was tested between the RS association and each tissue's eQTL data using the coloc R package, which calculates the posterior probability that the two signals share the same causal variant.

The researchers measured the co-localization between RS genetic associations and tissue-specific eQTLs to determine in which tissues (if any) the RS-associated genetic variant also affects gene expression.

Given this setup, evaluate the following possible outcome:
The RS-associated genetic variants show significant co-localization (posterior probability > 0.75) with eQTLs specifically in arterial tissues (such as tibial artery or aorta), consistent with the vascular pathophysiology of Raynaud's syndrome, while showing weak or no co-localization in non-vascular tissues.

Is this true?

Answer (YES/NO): NO